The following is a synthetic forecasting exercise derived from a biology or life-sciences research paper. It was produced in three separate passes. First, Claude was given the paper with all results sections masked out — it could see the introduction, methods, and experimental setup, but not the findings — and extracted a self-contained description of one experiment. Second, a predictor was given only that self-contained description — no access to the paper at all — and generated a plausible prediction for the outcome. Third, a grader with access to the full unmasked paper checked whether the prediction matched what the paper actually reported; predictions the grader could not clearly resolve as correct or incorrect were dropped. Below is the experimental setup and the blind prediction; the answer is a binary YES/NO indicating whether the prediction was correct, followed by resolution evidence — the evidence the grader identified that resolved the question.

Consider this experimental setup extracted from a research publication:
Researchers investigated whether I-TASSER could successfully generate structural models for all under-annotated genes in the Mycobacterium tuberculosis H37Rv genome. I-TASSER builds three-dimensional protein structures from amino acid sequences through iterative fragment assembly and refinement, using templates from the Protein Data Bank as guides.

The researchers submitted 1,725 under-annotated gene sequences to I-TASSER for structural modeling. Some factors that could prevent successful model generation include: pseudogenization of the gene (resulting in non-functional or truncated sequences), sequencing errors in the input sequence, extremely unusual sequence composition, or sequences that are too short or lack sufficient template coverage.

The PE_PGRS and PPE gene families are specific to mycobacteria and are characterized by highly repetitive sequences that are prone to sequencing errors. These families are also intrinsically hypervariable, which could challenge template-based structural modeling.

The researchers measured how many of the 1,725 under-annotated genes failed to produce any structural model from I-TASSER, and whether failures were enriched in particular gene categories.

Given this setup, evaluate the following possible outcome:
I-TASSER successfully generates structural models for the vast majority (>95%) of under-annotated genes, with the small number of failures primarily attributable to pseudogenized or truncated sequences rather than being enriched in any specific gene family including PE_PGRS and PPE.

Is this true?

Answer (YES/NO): NO